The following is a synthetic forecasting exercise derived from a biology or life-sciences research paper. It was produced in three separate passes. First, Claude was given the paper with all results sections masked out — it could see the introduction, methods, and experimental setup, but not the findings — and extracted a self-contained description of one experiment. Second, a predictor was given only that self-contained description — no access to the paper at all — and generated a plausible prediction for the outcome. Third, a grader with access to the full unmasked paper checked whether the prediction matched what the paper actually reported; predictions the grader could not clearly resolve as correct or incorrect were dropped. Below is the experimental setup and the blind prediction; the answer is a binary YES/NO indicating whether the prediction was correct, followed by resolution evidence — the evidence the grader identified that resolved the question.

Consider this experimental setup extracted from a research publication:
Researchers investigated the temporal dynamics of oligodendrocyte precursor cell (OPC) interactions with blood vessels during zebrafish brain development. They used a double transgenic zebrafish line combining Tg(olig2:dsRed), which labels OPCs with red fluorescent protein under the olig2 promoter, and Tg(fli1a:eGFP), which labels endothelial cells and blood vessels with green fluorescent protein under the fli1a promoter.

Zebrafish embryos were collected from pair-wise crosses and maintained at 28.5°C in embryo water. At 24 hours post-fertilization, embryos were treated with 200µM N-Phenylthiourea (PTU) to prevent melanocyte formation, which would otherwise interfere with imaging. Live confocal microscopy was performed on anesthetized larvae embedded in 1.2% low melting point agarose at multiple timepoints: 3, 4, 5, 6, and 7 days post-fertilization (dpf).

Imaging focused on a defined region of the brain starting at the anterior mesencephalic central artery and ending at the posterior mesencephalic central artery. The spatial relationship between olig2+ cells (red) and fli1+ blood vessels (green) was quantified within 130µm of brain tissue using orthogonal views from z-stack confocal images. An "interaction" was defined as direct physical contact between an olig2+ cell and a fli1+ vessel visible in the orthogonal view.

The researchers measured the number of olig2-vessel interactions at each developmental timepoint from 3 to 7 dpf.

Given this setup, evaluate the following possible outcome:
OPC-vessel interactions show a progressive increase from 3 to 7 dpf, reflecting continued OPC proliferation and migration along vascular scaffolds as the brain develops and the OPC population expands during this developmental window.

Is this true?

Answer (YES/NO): YES